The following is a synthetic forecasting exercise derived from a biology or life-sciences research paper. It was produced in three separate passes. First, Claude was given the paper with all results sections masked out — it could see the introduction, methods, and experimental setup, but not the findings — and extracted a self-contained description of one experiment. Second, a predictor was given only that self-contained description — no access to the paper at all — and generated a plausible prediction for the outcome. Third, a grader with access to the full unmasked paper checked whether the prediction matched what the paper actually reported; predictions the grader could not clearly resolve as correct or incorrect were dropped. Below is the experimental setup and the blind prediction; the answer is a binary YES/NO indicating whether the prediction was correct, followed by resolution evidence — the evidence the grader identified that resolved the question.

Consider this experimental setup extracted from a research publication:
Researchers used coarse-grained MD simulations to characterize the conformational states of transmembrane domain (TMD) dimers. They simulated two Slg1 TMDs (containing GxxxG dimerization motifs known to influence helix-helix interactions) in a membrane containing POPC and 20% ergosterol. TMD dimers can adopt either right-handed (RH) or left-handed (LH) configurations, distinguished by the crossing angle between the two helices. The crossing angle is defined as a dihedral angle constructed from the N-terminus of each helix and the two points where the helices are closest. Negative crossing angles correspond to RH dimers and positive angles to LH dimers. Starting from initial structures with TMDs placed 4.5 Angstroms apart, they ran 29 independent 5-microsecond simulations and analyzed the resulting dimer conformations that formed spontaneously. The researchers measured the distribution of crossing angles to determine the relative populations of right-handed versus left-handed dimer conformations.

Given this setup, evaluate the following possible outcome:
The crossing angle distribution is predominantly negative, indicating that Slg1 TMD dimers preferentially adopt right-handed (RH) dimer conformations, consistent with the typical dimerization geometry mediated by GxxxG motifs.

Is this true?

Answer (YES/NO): NO